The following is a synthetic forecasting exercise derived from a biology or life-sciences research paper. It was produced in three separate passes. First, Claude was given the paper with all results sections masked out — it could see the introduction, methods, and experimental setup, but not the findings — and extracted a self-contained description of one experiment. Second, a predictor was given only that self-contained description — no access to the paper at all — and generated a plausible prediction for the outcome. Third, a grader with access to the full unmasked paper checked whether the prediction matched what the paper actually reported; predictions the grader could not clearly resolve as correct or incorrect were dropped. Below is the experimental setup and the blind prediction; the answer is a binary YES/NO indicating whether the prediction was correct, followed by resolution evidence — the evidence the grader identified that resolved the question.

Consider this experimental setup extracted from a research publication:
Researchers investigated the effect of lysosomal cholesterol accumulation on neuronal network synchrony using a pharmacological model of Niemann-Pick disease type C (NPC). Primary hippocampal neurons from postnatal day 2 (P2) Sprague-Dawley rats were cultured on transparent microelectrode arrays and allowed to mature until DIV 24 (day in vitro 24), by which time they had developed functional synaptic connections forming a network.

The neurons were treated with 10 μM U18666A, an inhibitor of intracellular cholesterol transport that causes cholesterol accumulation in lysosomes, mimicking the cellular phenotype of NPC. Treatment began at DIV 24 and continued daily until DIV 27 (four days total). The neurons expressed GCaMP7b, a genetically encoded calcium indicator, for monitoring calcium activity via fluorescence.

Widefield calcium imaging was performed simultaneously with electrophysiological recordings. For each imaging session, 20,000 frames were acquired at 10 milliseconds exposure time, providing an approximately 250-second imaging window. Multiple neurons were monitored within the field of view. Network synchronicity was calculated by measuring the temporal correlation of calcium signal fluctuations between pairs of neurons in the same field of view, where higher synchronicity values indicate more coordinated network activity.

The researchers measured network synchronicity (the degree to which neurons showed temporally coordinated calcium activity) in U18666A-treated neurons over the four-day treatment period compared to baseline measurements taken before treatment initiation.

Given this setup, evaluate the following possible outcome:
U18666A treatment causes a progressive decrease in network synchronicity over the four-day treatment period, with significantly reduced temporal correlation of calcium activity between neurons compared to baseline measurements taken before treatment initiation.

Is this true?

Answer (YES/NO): YES